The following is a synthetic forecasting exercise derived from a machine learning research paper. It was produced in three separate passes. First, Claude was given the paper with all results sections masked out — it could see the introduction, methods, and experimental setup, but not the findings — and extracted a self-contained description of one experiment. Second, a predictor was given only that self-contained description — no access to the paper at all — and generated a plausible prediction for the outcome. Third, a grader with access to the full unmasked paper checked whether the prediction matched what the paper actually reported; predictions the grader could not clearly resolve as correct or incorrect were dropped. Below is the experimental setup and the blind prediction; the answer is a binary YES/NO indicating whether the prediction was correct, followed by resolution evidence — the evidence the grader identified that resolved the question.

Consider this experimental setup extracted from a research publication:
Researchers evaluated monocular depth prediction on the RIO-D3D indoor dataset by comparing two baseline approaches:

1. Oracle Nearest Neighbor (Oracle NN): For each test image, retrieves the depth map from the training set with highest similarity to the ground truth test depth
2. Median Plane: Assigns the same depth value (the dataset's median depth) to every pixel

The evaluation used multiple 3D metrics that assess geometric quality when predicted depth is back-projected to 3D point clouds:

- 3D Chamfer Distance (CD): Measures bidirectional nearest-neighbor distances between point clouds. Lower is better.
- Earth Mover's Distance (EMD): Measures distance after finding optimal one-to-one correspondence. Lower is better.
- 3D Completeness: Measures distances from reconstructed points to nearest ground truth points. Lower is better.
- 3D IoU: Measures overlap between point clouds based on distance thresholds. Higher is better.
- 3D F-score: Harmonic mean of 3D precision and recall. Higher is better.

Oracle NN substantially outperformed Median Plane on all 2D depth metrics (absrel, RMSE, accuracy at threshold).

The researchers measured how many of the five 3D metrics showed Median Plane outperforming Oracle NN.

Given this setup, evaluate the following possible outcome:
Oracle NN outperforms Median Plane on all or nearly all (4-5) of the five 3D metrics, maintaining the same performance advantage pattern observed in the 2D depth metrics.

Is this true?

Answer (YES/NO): NO